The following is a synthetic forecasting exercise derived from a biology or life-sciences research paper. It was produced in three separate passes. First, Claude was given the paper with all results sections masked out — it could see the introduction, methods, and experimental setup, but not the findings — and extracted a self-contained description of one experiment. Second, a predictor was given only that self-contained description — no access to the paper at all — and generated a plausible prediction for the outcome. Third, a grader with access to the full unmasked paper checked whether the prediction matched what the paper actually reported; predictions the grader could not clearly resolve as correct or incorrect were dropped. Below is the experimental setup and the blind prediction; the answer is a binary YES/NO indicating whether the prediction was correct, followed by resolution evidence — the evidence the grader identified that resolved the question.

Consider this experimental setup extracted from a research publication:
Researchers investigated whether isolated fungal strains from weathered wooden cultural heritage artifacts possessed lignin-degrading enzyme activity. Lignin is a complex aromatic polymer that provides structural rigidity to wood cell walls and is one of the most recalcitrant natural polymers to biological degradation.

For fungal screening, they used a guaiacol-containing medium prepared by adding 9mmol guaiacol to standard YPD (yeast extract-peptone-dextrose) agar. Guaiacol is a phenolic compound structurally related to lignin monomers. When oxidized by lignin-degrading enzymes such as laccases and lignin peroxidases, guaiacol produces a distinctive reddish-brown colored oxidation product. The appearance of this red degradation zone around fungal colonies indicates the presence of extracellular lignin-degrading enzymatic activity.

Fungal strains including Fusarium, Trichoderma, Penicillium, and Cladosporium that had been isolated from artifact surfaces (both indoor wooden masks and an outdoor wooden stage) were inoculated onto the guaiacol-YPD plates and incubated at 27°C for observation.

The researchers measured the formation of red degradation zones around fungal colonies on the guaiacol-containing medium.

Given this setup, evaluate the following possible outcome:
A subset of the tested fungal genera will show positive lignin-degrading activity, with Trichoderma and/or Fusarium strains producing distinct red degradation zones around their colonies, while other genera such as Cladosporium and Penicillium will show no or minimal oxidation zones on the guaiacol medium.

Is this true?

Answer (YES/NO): NO